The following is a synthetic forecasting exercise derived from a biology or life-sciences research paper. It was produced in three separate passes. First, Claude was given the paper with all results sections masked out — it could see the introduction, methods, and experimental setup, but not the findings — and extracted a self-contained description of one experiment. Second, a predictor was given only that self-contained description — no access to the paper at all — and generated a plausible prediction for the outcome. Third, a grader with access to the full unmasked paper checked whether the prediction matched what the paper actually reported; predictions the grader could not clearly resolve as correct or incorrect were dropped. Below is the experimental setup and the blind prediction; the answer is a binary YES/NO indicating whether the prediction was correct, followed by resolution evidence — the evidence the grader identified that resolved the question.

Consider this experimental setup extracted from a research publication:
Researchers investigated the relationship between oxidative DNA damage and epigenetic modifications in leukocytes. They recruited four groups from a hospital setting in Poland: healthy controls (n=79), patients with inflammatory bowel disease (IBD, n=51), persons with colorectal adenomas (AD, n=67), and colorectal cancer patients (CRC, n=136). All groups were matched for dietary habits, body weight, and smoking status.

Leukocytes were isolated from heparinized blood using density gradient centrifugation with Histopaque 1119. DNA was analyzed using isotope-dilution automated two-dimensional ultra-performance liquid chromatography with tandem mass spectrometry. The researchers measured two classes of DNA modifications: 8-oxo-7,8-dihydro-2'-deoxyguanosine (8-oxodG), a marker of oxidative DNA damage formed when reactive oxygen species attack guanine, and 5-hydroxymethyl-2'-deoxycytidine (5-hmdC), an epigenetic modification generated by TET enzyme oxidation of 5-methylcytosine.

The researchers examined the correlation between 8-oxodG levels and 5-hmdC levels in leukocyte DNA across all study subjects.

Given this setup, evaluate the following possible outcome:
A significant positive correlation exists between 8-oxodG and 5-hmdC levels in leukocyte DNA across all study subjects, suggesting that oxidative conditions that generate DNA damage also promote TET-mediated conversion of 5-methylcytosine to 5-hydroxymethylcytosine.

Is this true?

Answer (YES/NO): NO